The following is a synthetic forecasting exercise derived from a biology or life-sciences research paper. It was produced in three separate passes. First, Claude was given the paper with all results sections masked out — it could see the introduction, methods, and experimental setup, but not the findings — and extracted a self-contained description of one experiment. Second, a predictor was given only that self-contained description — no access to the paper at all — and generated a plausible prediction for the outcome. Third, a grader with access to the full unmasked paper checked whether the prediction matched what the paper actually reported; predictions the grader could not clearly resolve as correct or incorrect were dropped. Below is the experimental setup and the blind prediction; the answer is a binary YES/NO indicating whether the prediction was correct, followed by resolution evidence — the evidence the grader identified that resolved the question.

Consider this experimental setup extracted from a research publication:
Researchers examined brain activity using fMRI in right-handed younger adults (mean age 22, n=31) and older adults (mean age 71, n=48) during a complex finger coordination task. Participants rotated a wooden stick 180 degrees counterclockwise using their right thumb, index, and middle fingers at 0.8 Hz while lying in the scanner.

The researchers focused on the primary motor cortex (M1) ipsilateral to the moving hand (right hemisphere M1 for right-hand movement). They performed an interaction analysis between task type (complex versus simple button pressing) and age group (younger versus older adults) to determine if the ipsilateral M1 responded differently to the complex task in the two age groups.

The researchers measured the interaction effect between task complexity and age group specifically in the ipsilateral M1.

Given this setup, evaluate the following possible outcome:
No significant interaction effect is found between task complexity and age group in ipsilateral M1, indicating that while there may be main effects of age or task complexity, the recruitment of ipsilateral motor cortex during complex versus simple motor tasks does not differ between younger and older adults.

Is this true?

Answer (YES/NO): NO